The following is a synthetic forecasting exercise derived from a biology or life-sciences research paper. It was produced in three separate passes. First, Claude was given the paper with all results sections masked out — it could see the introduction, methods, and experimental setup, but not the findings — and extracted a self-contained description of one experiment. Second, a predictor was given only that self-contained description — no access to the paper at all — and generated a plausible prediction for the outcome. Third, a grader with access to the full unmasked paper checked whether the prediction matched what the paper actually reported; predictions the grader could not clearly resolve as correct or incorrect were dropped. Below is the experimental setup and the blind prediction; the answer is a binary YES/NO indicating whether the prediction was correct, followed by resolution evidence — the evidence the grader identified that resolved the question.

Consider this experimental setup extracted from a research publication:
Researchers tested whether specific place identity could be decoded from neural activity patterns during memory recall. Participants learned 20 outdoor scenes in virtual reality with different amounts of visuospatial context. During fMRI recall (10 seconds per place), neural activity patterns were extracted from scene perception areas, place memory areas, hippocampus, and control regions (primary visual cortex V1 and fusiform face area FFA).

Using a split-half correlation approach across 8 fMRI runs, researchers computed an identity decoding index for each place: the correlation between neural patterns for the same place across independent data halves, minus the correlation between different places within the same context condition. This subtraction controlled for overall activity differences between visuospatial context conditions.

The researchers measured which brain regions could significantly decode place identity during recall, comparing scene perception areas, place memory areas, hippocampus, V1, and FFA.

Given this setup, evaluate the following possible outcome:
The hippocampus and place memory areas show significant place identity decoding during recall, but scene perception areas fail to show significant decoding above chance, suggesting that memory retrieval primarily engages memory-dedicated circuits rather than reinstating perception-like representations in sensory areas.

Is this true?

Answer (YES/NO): NO